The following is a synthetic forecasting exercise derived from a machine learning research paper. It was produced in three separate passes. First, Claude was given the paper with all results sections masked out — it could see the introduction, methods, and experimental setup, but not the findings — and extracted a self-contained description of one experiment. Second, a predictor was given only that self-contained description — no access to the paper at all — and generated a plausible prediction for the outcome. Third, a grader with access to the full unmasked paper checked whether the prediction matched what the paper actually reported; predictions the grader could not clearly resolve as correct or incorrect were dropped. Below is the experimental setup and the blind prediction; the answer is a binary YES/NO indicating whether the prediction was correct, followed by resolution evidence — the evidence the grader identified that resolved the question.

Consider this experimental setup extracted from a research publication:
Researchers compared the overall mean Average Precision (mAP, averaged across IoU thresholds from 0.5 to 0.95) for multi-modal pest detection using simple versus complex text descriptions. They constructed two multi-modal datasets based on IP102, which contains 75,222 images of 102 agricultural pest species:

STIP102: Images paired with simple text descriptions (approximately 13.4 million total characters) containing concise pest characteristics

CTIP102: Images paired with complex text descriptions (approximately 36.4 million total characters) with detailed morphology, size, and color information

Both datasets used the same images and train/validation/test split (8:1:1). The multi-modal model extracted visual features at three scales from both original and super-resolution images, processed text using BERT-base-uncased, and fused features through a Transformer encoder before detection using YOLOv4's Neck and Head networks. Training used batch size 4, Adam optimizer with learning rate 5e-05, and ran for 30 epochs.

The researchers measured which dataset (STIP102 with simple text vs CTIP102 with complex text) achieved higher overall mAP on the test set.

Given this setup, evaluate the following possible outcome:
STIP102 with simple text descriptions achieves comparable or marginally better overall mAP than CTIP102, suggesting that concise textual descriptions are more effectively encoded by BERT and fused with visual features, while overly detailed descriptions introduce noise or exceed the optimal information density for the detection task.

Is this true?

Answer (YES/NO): NO